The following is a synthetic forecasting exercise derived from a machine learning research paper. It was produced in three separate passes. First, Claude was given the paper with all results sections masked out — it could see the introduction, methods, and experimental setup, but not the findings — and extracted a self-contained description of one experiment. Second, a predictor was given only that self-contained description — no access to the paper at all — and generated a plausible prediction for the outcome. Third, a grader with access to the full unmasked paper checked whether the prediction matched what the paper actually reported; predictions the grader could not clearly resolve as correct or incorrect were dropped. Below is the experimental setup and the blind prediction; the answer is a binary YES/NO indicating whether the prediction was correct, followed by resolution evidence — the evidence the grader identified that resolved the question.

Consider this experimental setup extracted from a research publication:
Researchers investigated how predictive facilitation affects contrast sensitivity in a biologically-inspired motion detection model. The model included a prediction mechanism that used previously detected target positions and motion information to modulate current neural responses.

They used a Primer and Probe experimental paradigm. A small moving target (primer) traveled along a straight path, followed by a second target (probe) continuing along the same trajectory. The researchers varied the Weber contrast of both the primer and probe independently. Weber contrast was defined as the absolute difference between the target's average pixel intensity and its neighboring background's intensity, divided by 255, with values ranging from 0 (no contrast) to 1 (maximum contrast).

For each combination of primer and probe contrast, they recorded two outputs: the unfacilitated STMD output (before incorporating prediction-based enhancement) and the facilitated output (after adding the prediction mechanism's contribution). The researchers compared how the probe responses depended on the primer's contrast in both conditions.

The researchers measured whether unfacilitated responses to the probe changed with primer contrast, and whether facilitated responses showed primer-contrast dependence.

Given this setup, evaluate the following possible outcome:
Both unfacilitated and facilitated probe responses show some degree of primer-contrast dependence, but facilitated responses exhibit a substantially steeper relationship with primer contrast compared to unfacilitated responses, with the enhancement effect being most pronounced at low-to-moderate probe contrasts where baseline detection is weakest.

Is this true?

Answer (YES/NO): NO